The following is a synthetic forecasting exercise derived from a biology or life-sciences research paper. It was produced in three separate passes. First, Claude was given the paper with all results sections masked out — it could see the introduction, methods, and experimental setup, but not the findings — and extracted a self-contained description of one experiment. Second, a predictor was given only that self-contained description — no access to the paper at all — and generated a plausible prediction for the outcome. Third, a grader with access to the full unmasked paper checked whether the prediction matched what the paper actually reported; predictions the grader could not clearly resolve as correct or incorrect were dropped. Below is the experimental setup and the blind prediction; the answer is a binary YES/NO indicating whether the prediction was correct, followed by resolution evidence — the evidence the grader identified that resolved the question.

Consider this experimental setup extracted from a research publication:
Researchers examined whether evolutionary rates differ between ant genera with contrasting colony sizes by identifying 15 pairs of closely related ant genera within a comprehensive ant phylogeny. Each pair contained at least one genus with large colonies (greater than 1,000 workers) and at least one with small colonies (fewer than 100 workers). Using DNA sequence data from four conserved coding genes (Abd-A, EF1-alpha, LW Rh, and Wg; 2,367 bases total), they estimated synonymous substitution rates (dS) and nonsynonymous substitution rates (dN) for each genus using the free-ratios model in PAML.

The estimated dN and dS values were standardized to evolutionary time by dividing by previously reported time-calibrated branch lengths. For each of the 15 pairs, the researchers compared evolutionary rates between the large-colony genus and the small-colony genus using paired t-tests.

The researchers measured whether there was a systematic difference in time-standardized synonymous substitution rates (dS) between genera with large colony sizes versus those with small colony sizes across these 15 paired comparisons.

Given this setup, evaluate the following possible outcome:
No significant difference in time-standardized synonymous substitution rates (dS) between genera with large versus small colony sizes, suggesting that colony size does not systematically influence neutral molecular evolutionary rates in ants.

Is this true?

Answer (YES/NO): NO